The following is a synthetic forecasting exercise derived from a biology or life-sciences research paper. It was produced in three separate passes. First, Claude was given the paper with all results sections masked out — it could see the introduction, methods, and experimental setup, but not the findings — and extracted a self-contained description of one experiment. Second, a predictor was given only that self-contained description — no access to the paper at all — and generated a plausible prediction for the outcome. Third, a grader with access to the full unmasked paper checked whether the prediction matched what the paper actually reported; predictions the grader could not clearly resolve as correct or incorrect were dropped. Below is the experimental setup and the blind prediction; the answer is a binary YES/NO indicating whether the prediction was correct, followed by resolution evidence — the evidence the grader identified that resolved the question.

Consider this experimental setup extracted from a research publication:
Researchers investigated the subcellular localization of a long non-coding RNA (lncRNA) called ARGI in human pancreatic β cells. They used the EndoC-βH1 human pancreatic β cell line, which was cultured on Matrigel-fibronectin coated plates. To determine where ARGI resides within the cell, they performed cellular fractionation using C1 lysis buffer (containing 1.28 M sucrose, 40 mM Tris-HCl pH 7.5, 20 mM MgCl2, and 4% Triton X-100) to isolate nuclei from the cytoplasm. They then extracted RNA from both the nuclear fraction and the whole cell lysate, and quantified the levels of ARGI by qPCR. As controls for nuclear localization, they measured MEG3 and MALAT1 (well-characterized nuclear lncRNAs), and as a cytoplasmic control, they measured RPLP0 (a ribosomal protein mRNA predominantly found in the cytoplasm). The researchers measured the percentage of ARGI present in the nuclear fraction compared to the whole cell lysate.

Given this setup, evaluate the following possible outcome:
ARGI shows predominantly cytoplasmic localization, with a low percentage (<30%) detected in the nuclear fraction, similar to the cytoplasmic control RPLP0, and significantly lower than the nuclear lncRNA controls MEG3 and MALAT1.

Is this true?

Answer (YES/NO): NO